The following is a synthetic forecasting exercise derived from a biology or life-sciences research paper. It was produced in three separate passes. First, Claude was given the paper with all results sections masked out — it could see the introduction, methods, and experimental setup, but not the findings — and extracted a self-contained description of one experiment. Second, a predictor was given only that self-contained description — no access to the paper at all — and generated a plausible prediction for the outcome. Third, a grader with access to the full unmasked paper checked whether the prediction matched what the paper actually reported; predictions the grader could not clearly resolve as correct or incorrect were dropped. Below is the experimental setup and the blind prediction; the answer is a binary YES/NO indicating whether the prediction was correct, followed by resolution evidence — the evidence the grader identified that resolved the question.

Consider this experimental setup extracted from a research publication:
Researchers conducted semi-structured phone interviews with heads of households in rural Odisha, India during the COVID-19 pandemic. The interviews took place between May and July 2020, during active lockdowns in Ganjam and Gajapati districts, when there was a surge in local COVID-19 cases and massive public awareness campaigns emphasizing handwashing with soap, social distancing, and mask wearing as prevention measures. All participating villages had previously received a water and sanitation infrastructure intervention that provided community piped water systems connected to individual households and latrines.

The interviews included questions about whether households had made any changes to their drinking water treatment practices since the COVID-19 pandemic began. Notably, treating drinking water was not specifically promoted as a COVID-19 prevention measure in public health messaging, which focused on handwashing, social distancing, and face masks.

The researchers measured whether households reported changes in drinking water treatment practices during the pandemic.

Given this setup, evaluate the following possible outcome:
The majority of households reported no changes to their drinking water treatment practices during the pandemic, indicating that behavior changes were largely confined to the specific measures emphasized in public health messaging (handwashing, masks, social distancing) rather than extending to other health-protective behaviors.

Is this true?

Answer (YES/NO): YES